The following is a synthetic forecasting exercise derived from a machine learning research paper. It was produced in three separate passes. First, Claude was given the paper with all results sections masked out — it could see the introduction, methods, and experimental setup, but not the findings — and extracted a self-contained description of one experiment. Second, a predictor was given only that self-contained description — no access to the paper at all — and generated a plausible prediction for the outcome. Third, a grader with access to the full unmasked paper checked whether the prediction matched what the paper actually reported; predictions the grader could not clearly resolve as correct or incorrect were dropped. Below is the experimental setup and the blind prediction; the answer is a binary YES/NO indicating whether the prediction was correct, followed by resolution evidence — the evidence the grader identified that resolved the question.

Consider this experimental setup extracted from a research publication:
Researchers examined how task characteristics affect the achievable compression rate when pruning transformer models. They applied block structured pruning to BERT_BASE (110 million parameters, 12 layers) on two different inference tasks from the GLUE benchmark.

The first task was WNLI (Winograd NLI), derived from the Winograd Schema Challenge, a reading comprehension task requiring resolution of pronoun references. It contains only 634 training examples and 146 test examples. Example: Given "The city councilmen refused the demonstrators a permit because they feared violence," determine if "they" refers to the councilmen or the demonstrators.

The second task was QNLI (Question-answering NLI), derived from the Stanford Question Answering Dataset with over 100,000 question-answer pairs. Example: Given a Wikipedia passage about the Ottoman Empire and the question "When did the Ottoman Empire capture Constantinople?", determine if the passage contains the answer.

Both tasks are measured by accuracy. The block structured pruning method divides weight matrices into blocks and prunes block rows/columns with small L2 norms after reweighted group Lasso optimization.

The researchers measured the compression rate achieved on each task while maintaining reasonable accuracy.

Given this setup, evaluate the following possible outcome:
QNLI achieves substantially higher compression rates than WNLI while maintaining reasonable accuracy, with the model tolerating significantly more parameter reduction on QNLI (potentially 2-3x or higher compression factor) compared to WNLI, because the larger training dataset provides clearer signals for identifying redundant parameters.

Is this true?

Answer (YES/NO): NO